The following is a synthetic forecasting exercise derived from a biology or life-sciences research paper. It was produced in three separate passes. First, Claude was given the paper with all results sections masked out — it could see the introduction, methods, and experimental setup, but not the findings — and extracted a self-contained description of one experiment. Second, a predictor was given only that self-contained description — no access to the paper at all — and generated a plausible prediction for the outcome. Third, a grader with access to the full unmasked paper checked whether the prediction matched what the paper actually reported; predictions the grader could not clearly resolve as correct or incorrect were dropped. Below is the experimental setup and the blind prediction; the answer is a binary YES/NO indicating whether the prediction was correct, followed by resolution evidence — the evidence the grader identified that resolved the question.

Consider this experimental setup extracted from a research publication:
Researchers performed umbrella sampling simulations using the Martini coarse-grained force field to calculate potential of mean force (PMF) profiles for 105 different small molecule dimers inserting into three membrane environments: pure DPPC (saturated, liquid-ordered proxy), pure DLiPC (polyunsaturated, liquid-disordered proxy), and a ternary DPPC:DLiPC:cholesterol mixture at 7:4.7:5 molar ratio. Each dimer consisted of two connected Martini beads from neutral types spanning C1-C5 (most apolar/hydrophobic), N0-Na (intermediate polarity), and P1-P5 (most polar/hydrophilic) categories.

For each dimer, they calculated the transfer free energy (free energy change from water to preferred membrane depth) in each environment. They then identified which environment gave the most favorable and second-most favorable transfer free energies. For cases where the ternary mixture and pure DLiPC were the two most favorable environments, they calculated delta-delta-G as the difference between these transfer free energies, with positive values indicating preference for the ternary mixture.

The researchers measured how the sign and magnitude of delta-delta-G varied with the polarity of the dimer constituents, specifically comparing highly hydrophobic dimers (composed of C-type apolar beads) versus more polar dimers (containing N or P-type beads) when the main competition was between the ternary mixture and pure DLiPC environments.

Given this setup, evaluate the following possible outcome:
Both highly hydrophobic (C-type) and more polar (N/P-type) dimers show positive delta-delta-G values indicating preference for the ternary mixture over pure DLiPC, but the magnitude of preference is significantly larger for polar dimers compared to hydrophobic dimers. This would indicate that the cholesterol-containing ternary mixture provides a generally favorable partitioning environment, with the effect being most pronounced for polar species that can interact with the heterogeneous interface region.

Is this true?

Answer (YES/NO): NO